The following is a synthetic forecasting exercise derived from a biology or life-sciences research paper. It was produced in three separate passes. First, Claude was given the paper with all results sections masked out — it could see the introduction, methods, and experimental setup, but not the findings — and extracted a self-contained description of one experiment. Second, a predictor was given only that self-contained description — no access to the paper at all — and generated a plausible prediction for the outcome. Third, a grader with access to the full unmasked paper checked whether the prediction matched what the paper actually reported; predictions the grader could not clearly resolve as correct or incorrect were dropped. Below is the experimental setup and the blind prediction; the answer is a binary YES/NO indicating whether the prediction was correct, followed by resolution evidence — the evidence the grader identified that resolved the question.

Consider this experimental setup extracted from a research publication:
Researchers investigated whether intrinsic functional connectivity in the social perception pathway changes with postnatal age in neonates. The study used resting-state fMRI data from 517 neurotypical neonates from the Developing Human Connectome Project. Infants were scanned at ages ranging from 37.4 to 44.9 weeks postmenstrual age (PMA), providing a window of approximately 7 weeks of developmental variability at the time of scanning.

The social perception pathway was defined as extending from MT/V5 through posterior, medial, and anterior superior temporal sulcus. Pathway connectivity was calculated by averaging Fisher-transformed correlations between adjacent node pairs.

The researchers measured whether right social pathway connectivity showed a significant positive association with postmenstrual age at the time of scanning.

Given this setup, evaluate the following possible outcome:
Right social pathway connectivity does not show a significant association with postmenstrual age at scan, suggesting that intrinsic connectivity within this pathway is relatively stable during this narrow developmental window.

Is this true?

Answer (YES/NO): NO